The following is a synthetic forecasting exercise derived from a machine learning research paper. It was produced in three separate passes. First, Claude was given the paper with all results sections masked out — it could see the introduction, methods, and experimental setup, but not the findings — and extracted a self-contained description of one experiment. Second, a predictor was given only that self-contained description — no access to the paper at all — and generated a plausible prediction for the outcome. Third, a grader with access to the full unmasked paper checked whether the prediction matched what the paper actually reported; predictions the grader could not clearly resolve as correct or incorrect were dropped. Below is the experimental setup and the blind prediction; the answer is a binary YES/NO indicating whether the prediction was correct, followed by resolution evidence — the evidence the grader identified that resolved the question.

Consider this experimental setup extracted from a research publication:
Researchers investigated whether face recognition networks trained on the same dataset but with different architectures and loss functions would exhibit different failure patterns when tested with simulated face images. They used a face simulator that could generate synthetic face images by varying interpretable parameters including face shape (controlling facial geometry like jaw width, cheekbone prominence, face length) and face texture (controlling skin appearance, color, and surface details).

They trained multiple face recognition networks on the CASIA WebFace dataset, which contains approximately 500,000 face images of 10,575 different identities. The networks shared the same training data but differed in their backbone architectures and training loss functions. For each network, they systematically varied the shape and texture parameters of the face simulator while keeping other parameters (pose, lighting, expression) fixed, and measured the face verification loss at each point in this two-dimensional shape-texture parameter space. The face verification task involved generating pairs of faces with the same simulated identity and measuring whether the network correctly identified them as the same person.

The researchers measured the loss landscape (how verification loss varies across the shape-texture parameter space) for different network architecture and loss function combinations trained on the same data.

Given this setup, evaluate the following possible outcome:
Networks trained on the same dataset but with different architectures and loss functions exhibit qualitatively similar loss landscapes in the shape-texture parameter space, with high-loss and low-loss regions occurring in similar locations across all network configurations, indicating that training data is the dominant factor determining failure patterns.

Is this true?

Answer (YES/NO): NO